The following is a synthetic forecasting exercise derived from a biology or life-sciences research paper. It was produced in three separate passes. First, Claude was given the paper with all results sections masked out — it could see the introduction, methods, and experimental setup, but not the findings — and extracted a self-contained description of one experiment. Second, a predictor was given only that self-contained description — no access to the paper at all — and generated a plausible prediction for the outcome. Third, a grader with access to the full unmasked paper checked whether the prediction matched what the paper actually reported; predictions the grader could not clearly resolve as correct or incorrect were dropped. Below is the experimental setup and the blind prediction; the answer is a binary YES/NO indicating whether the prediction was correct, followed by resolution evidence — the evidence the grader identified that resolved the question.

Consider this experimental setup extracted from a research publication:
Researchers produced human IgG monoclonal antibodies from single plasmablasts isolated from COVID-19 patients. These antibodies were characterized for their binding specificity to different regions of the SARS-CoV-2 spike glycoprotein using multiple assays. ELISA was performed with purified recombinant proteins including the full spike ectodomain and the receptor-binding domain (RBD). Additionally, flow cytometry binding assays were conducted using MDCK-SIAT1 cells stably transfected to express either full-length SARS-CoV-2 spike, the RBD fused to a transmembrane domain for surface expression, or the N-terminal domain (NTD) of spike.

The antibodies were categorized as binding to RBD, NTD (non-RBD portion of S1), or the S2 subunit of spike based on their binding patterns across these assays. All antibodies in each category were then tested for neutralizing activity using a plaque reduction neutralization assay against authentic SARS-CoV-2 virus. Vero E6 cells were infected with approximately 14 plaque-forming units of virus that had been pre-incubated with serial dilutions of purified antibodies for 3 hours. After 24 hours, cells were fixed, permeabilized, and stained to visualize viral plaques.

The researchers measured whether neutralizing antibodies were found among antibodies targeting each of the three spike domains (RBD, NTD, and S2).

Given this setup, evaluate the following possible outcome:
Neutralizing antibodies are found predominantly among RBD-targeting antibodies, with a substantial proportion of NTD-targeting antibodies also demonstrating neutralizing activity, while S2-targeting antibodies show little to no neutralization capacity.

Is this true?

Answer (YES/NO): NO